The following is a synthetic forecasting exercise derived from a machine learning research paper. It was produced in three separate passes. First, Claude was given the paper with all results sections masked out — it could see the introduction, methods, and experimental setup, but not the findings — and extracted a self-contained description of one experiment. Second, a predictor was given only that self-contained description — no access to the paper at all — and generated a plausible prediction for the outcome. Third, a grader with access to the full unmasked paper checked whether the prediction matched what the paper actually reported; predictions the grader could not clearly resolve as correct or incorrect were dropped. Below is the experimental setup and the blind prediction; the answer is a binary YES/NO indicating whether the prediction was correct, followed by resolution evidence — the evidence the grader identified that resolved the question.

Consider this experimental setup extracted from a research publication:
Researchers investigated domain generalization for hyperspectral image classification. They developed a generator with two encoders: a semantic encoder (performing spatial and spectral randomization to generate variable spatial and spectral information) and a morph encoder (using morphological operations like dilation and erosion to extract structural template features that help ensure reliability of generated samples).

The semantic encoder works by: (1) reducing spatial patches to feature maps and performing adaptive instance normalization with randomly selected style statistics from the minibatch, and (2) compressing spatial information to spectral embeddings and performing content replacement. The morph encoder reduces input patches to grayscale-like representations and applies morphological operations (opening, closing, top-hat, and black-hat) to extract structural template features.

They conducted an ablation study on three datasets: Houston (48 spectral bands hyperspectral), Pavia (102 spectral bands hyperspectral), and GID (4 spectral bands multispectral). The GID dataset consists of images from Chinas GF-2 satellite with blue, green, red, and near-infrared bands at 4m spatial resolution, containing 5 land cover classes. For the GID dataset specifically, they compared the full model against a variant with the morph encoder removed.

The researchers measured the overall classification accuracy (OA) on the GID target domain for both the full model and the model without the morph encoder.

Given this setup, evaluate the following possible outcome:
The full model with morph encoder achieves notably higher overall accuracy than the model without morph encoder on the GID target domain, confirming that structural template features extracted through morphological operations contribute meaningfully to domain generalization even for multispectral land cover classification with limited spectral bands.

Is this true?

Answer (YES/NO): YES